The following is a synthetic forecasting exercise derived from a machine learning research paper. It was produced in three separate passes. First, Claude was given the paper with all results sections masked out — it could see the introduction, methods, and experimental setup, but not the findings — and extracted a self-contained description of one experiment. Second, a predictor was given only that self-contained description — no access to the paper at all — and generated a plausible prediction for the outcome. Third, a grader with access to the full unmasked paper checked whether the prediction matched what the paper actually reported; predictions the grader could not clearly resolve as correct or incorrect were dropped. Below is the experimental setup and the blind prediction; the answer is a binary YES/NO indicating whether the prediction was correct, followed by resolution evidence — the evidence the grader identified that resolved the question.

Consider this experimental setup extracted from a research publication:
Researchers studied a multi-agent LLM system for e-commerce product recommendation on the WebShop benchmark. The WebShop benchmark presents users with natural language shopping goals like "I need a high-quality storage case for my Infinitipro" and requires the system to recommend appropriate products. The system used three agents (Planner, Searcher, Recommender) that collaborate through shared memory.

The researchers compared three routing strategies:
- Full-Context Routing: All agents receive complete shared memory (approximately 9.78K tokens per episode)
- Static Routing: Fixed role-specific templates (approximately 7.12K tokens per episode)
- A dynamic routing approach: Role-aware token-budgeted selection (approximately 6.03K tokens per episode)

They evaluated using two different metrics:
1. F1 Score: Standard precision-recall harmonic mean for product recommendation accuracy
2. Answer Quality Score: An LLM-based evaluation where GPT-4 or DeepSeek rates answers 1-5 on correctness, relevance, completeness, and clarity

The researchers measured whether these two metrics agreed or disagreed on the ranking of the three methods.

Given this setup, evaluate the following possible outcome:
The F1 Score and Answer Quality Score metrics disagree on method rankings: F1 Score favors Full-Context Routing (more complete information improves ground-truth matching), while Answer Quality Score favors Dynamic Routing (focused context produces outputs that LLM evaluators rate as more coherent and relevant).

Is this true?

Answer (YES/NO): NO